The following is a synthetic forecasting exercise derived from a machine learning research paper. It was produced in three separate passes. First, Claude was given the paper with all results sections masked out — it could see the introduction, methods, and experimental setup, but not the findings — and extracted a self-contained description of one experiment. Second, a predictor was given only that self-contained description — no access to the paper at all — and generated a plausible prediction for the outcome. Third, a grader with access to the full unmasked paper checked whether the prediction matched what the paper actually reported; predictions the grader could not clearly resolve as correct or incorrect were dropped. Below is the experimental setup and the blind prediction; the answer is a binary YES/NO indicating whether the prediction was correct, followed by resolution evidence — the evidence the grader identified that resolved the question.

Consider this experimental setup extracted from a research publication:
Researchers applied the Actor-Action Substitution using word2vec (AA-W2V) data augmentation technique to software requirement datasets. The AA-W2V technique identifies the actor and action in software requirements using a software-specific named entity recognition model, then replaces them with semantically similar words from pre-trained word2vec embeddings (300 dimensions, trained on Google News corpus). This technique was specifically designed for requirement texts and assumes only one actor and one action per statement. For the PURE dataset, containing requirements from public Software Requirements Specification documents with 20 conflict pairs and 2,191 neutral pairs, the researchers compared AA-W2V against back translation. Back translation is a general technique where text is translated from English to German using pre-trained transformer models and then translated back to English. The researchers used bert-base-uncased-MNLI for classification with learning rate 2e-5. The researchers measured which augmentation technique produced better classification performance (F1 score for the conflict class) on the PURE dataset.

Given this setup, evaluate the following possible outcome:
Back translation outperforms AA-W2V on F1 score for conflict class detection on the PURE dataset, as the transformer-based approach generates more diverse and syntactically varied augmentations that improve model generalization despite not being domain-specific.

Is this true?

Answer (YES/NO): NO